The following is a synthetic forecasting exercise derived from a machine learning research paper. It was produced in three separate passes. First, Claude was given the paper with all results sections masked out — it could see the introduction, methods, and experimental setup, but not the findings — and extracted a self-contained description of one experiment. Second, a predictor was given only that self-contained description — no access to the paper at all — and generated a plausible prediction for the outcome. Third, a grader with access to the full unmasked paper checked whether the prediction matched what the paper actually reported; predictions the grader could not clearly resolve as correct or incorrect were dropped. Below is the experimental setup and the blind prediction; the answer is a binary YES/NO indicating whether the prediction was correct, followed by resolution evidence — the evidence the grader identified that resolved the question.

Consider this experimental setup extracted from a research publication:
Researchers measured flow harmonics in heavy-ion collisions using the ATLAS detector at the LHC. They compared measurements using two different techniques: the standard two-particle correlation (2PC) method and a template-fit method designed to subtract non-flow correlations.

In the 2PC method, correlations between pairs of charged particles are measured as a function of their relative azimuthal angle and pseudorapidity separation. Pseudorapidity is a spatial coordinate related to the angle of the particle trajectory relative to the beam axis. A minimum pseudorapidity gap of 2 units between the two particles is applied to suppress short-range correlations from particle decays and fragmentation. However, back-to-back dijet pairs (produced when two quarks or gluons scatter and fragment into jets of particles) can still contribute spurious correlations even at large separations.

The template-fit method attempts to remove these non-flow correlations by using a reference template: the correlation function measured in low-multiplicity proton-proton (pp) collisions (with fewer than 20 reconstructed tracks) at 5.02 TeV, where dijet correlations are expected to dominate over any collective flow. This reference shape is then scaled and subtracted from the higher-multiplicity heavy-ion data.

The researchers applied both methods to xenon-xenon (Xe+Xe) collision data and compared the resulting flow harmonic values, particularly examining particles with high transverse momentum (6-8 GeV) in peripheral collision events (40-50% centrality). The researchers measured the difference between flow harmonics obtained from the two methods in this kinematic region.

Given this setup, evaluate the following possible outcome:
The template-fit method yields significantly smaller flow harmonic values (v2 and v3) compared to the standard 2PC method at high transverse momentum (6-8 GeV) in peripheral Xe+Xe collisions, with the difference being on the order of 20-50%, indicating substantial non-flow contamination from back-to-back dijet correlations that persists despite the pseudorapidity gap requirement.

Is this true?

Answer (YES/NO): NO